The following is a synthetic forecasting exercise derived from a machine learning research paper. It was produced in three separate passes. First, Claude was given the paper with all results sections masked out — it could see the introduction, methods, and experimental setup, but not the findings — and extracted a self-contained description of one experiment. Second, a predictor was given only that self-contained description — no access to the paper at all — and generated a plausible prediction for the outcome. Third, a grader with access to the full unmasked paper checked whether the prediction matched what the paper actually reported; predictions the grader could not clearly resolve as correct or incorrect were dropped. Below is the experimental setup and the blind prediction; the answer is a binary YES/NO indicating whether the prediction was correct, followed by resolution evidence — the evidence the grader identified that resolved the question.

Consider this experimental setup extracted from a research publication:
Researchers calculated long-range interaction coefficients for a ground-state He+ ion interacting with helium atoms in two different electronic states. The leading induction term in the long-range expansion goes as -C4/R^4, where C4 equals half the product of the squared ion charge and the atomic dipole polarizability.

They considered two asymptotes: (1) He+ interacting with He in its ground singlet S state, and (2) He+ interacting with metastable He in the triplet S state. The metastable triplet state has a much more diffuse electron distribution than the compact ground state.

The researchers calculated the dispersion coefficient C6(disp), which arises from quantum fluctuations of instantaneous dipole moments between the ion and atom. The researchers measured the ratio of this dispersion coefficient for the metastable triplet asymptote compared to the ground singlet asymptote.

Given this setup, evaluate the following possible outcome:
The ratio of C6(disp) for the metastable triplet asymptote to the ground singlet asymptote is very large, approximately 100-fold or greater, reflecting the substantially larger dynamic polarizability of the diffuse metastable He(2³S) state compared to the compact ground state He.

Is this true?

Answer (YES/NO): NO